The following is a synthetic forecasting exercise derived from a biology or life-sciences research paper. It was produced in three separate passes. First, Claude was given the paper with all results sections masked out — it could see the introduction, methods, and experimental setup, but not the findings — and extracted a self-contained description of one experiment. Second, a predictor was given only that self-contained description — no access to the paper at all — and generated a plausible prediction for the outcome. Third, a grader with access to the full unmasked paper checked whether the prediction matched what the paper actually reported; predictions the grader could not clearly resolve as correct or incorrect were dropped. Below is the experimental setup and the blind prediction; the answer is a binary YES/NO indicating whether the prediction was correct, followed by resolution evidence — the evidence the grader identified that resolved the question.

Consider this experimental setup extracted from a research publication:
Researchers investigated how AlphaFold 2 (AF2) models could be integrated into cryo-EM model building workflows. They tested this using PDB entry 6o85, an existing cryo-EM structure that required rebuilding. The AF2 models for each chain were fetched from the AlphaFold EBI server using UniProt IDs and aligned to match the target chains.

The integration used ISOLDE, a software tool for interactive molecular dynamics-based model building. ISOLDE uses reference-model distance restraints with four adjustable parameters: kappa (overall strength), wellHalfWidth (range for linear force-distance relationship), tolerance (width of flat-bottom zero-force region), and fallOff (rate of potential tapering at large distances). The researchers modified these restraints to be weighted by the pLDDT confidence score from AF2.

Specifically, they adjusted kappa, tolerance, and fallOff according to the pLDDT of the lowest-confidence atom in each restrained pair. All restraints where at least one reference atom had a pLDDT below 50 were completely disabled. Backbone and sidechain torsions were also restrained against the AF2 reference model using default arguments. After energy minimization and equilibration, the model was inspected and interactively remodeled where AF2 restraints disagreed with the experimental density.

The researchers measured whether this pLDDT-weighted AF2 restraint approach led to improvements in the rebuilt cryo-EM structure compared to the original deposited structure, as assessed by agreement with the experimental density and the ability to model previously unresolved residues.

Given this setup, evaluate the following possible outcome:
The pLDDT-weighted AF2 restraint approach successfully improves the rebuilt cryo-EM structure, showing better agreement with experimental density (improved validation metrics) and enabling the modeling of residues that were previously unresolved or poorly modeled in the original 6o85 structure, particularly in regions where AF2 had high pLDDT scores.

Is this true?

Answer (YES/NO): YES